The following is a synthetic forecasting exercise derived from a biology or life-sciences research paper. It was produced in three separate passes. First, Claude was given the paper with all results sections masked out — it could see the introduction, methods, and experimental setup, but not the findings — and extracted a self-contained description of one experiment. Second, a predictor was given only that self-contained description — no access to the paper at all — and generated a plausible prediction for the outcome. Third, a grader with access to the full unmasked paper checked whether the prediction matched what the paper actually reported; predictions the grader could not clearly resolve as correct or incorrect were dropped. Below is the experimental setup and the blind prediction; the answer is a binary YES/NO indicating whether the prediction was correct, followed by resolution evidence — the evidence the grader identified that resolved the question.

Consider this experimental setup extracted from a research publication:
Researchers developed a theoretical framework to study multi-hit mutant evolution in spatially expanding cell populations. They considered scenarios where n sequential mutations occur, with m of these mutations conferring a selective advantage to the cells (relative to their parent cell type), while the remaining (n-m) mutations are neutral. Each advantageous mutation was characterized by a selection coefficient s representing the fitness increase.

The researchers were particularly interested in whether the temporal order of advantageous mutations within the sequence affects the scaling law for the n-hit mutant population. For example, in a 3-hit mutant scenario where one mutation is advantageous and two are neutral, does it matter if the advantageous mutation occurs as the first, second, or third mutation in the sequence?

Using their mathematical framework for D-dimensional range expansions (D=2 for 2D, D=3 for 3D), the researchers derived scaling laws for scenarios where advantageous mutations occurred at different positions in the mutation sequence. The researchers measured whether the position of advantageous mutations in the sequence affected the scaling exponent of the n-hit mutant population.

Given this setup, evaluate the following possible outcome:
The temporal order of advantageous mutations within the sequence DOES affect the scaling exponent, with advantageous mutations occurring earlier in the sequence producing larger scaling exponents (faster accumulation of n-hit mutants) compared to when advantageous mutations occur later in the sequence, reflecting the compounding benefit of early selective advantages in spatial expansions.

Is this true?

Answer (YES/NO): NO